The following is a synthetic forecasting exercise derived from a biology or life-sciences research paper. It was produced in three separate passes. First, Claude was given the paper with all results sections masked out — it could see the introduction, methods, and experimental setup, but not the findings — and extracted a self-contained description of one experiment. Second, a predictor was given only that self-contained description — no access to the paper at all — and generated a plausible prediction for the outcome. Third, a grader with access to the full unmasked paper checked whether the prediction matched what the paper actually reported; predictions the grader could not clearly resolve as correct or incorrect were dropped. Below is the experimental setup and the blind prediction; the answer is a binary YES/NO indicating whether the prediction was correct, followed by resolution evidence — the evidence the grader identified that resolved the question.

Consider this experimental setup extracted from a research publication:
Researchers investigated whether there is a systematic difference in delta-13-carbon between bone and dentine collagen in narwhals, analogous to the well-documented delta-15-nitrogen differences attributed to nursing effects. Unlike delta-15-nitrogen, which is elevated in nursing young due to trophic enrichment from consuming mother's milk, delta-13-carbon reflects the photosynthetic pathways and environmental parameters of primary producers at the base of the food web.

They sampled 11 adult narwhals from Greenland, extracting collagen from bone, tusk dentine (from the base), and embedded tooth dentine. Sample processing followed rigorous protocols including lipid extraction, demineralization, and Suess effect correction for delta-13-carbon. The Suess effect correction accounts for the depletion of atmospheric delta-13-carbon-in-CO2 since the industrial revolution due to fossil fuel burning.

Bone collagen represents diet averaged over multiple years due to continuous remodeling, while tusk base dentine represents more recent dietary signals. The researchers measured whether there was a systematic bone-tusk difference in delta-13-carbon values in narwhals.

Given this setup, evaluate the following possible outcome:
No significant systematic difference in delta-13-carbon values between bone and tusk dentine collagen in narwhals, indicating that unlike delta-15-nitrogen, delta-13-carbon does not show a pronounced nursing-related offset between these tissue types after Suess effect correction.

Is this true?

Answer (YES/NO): NO